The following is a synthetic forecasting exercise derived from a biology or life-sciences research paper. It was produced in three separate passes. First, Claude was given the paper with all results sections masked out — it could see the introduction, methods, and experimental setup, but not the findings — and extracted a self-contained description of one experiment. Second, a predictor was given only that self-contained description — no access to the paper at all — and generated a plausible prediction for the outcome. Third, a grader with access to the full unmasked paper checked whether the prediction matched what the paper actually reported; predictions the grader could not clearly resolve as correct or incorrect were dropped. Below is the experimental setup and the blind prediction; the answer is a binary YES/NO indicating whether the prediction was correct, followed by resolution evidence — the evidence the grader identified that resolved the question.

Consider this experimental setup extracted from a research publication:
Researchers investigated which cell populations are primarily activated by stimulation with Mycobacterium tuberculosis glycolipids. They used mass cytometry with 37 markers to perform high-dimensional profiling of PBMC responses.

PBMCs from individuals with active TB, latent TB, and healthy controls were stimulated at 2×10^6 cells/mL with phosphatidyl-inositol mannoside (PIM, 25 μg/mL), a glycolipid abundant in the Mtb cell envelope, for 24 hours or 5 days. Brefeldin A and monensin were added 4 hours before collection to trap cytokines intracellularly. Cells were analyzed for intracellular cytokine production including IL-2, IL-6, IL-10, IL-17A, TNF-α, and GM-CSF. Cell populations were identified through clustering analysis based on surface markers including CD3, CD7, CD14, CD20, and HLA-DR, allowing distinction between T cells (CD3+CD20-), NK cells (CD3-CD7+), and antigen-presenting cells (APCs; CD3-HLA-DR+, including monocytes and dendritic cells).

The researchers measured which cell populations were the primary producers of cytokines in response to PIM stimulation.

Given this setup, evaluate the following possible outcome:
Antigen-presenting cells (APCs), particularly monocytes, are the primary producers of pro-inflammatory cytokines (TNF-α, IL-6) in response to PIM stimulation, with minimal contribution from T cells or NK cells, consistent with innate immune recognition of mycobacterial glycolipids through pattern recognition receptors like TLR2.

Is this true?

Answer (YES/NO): YES